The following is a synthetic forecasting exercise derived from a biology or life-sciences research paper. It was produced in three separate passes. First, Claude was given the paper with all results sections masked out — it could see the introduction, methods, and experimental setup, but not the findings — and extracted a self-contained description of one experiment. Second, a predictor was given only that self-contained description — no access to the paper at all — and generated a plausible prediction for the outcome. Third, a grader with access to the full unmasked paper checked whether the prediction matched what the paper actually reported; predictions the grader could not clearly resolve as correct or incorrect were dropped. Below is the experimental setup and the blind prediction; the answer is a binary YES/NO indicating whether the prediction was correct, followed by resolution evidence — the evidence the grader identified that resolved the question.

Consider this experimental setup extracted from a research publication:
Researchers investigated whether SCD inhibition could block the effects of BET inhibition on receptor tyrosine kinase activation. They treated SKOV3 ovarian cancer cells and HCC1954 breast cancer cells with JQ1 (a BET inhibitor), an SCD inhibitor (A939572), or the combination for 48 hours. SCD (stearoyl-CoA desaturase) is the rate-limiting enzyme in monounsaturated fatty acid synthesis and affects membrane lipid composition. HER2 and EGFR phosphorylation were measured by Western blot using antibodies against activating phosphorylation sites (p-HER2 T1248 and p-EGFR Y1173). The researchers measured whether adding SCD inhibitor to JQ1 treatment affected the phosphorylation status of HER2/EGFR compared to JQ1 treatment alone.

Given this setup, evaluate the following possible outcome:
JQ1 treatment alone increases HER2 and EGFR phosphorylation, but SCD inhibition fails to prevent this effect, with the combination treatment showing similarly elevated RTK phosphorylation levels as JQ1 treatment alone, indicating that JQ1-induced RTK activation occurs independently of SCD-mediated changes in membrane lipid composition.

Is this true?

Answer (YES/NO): NO